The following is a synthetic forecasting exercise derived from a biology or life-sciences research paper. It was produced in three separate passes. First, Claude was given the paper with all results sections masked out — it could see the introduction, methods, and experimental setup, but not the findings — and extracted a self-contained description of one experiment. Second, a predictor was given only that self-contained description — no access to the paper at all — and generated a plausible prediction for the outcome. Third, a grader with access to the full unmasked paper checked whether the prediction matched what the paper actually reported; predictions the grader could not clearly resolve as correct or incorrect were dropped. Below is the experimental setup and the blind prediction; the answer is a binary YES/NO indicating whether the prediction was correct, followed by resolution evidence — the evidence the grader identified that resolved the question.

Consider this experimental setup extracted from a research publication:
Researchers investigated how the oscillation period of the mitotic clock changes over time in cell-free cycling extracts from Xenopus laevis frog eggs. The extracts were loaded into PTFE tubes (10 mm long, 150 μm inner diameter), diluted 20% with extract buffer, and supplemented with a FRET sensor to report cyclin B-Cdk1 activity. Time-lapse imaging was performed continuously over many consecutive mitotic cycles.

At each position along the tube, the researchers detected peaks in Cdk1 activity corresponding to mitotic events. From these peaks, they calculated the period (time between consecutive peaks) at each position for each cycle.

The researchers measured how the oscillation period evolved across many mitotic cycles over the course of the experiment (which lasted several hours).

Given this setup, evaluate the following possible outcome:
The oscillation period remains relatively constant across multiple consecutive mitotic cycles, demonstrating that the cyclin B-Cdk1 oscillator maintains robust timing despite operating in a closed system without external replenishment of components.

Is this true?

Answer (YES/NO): NO